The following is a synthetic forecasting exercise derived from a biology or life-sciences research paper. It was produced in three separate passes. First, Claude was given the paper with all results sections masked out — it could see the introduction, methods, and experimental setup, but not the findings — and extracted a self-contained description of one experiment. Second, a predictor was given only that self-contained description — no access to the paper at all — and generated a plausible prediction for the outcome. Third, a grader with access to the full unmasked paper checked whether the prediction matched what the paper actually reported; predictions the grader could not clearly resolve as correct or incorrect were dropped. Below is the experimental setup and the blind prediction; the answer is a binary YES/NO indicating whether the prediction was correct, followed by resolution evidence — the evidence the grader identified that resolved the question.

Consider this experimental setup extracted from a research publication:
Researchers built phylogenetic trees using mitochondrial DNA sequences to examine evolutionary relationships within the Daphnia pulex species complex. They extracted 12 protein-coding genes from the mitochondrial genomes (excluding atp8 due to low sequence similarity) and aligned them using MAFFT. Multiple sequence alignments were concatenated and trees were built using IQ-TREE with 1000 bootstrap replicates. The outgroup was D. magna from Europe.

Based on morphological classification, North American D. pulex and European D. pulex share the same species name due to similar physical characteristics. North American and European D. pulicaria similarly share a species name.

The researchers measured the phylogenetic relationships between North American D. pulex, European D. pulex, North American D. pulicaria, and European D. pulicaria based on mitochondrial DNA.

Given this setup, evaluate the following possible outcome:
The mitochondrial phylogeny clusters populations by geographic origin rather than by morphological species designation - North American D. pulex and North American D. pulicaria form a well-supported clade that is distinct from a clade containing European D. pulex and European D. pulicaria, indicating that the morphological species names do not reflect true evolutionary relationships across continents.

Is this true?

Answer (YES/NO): NO